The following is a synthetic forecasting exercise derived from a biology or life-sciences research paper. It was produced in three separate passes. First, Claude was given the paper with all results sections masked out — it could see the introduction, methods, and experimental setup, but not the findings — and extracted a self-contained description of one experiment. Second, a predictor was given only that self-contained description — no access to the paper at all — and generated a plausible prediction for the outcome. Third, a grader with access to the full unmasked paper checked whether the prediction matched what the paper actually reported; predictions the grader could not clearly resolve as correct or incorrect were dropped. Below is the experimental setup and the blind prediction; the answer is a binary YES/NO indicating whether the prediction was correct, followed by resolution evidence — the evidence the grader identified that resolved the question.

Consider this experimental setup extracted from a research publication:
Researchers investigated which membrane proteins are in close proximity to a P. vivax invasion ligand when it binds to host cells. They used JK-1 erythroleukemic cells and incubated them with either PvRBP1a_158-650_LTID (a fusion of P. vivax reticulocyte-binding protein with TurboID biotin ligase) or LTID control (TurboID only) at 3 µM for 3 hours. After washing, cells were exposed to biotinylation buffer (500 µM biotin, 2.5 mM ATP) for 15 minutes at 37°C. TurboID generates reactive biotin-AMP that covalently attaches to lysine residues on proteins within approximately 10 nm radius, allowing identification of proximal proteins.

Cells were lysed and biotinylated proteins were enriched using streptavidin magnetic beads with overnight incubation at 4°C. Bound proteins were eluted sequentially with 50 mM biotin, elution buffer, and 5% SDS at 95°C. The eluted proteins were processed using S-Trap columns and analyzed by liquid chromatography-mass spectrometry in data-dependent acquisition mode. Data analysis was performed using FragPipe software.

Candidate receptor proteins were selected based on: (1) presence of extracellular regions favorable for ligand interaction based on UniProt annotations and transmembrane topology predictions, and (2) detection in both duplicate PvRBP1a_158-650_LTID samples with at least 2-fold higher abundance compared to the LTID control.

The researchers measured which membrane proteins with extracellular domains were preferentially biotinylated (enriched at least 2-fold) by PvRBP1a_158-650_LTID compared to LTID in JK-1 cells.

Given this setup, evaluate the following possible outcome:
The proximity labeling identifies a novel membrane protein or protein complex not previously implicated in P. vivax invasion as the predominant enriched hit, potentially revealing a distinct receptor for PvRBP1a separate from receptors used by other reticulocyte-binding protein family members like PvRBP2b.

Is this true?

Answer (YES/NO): NO